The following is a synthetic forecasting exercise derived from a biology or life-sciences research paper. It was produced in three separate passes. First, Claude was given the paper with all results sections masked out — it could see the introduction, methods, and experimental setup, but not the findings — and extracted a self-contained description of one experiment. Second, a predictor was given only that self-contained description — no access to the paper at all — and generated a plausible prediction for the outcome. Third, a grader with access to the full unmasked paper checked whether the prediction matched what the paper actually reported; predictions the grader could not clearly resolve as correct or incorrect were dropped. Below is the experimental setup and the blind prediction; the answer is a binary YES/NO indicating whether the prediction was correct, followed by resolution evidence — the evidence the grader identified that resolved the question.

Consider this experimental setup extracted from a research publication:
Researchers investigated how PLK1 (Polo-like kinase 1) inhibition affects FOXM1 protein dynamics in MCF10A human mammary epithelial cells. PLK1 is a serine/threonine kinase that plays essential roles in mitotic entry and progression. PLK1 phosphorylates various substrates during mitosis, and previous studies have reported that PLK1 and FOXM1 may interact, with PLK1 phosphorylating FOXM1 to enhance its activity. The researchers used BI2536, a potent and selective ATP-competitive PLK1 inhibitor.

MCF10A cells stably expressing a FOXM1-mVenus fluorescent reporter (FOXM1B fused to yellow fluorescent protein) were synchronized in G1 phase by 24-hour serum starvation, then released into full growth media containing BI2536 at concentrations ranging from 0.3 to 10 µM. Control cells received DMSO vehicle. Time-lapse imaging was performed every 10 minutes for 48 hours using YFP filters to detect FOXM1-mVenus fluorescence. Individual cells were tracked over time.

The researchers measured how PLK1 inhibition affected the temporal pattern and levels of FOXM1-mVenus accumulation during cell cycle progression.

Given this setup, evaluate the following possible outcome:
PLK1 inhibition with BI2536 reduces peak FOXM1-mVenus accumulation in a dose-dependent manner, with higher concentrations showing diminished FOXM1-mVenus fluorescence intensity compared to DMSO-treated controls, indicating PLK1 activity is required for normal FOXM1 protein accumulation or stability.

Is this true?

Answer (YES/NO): NO